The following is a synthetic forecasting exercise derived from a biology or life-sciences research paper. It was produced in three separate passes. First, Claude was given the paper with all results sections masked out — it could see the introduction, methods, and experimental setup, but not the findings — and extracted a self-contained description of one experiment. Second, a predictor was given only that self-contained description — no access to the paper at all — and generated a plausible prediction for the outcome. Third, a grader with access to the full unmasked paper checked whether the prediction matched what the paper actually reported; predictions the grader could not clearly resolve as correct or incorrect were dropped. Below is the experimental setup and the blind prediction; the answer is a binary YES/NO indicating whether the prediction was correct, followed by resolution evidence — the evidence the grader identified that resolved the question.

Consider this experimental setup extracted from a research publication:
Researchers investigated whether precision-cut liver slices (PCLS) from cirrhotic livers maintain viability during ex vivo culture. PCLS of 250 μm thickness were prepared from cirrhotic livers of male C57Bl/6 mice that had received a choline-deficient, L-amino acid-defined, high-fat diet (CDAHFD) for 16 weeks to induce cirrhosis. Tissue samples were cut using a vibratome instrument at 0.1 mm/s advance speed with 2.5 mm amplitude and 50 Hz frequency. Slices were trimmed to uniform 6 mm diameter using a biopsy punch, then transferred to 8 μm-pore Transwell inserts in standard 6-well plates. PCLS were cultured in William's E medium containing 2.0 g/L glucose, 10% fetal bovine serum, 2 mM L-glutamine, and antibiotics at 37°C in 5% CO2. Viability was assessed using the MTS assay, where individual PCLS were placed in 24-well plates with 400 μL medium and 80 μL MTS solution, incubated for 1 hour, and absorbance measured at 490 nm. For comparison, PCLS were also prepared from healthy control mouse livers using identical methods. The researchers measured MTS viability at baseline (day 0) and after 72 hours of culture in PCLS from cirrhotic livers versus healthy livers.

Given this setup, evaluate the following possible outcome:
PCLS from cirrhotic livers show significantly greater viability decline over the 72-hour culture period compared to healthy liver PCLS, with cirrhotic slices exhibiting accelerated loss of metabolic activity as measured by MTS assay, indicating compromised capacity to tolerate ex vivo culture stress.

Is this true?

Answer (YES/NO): NO